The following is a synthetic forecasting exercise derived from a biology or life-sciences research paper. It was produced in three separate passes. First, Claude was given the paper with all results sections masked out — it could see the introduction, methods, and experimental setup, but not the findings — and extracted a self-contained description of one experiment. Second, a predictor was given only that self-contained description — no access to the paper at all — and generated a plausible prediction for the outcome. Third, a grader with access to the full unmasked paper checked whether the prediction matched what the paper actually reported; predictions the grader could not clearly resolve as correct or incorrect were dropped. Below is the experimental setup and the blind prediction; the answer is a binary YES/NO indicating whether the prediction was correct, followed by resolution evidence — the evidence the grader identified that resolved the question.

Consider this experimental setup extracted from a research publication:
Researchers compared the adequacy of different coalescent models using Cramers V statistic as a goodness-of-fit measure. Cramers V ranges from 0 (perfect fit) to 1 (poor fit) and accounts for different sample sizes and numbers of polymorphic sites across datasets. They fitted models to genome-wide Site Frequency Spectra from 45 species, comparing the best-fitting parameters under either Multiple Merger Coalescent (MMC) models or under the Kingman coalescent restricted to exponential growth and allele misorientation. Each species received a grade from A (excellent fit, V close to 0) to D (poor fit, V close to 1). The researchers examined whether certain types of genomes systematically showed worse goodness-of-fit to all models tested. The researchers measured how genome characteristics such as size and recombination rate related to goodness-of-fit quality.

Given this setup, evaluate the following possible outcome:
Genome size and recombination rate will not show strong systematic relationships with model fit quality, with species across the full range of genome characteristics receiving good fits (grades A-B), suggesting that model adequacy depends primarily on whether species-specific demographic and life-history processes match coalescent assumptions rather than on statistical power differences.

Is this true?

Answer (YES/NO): NO